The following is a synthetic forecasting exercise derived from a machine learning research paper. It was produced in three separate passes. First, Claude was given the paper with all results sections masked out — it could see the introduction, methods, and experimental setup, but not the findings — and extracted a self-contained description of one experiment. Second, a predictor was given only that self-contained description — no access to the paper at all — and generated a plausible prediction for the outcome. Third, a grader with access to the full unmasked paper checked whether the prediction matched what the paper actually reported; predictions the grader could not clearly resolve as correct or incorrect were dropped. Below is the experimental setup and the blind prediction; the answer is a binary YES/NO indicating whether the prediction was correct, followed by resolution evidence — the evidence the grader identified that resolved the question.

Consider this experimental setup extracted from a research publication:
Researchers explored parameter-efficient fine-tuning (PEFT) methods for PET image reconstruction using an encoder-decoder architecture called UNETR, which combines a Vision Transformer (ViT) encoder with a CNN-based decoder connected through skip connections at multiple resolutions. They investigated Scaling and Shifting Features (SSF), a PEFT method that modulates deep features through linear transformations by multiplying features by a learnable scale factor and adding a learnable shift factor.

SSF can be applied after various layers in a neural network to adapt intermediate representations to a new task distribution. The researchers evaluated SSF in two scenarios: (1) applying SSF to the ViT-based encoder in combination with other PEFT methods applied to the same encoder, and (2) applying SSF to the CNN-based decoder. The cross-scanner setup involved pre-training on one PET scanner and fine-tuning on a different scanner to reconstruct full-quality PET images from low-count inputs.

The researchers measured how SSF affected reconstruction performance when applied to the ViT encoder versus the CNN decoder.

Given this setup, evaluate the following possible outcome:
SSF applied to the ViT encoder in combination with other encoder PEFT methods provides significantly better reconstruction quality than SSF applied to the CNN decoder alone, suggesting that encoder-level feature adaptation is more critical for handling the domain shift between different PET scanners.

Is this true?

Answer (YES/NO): NO